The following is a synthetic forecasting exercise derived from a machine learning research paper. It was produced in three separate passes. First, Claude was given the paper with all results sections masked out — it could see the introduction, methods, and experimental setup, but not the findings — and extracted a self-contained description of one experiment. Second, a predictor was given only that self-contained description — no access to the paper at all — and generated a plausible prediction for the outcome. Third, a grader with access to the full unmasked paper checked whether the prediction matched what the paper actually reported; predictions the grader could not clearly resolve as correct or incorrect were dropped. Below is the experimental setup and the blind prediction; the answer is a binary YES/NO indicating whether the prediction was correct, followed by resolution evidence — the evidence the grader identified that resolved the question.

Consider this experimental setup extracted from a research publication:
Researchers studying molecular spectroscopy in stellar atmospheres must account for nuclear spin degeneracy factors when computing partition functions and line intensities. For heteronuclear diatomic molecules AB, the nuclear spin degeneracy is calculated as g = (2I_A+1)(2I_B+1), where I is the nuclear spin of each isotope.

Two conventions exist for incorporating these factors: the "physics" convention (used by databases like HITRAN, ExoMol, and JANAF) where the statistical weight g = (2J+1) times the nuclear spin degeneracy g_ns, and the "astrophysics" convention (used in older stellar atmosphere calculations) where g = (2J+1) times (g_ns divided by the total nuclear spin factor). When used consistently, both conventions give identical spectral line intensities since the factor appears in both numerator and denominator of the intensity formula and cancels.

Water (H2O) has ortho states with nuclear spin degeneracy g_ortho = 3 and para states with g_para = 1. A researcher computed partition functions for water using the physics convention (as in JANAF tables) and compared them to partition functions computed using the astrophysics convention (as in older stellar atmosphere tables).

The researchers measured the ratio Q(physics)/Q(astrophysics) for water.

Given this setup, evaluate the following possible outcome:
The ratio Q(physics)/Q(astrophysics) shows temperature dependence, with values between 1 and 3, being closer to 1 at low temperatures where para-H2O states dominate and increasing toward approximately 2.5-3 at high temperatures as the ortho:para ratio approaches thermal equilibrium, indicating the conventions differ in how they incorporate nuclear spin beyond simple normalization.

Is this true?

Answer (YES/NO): NO